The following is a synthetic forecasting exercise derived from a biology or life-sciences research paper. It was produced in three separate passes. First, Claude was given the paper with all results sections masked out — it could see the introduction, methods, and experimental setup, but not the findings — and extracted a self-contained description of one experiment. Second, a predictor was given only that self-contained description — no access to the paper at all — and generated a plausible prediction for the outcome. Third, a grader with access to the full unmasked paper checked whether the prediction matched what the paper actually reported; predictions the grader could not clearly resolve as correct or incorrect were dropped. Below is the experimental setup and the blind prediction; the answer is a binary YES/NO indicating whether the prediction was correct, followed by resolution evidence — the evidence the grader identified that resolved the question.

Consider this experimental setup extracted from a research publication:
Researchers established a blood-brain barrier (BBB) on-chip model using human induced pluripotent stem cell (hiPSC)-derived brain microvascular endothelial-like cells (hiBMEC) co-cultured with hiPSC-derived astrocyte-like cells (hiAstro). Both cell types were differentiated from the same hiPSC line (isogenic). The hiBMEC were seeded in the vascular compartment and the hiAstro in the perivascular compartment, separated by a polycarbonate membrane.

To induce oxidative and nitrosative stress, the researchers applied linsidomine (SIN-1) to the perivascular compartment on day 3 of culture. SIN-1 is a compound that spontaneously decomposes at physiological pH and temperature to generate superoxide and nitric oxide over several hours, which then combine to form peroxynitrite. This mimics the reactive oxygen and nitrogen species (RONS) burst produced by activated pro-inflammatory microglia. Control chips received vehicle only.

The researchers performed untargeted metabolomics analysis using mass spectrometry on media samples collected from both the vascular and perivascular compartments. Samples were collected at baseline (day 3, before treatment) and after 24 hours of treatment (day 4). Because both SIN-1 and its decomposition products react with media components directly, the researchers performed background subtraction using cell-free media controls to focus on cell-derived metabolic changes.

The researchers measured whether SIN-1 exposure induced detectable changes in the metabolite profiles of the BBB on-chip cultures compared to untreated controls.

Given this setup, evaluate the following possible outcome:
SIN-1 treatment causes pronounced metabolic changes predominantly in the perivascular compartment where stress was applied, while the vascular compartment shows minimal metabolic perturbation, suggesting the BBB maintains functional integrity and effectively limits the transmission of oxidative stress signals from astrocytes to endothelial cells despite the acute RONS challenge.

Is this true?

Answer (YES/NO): NO